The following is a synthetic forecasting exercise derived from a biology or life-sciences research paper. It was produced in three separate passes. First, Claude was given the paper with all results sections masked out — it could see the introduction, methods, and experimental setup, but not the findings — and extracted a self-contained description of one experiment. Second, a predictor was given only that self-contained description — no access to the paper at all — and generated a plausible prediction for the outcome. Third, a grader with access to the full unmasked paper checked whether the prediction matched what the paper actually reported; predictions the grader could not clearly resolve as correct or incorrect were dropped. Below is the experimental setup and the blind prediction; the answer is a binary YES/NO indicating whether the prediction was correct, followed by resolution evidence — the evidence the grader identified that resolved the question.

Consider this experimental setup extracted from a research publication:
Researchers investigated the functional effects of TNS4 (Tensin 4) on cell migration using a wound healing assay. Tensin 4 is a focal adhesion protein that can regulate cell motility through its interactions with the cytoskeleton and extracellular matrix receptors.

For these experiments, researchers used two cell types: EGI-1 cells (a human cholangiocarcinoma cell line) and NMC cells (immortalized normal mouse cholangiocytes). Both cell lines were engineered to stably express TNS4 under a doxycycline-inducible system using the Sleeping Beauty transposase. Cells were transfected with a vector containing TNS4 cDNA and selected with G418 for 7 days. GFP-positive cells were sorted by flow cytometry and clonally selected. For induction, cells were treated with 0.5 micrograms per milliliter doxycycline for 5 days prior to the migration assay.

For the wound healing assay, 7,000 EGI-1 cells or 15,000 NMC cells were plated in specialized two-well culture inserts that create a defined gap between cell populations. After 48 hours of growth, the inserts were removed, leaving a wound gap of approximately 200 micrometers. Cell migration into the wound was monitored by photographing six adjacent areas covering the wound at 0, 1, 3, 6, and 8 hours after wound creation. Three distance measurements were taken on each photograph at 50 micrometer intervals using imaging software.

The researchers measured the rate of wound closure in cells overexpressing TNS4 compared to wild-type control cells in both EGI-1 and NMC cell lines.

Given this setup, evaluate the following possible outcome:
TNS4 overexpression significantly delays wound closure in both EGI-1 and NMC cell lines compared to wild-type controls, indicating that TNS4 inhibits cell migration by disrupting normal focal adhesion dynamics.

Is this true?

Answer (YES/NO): NO